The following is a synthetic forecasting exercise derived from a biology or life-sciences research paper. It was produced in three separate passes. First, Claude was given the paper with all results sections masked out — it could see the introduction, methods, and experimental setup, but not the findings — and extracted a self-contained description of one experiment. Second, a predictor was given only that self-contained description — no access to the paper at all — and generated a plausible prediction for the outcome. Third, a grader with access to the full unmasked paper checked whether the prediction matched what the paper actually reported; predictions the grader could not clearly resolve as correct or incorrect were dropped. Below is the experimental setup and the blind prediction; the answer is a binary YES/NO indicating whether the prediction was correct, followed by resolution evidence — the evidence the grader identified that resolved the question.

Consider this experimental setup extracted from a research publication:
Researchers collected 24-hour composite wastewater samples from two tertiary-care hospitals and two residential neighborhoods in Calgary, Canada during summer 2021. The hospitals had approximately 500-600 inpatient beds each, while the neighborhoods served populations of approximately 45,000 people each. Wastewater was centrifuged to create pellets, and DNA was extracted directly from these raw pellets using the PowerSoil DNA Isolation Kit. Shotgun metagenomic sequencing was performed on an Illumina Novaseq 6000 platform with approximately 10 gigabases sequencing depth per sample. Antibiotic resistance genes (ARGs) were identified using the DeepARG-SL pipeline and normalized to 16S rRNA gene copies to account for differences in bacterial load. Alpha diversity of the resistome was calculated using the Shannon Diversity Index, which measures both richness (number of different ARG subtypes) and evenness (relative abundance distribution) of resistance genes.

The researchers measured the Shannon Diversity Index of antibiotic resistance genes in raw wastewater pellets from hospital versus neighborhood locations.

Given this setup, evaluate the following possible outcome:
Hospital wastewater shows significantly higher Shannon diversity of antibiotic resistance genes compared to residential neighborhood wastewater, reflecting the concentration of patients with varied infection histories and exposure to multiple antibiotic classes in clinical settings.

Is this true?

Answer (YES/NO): YES